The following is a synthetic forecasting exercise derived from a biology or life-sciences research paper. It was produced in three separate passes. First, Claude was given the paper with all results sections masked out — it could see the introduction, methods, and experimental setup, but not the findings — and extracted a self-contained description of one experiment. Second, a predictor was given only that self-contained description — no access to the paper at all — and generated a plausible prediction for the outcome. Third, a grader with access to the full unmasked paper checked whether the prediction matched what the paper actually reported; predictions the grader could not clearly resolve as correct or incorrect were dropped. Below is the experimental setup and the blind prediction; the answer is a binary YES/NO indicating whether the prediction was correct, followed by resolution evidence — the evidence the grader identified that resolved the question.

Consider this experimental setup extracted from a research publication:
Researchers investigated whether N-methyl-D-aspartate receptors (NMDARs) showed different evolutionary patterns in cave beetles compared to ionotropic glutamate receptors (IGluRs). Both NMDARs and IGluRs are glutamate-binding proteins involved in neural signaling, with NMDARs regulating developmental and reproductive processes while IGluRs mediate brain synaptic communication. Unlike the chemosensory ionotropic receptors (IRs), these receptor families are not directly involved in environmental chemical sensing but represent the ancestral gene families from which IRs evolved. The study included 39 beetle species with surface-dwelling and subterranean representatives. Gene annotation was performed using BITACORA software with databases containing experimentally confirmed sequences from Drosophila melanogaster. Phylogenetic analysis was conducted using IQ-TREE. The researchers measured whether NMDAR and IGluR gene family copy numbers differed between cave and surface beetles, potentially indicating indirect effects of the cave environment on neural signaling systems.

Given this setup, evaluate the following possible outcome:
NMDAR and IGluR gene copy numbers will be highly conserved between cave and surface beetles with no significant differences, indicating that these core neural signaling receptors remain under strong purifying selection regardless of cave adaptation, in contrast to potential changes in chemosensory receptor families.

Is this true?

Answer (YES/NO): NO